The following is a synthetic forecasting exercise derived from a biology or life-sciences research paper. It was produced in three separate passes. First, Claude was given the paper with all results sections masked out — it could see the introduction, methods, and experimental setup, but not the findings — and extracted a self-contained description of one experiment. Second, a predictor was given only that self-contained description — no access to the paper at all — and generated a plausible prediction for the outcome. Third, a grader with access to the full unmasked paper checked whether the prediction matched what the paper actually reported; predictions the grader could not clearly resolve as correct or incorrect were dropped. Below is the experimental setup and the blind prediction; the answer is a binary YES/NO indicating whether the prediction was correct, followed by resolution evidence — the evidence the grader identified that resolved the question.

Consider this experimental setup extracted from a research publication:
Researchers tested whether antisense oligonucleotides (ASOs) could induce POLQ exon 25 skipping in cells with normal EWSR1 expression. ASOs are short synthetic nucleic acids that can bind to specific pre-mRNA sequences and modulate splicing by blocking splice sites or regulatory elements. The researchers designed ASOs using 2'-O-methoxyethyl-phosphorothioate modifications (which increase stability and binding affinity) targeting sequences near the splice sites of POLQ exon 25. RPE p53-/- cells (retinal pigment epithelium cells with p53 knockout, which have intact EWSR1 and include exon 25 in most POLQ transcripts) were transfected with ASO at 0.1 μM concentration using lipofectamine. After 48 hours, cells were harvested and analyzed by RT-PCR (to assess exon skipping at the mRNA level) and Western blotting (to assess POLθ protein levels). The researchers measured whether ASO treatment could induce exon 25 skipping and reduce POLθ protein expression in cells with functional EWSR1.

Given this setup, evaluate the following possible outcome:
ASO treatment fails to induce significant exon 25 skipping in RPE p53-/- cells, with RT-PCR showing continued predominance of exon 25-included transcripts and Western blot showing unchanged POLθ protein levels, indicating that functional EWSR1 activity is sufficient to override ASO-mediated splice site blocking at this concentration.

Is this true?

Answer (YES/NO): NO